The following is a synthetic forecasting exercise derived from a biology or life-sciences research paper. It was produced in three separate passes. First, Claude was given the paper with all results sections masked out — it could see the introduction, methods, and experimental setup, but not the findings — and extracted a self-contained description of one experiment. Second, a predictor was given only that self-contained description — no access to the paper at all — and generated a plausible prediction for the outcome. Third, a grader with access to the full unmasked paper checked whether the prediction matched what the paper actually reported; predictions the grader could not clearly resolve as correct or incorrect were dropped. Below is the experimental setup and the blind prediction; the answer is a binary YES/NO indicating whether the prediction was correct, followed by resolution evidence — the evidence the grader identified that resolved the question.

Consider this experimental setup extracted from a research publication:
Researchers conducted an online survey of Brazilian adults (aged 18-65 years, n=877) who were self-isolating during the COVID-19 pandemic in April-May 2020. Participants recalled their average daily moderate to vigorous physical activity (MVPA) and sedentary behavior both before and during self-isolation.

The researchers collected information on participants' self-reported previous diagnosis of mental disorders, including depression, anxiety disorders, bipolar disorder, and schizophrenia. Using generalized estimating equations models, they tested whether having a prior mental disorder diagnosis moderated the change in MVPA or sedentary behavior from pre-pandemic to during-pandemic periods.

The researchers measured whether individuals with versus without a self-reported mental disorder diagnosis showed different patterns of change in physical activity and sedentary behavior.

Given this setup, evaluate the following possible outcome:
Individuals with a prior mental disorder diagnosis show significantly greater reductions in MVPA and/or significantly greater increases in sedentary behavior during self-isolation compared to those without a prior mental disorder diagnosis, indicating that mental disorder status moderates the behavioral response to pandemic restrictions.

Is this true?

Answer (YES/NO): YES